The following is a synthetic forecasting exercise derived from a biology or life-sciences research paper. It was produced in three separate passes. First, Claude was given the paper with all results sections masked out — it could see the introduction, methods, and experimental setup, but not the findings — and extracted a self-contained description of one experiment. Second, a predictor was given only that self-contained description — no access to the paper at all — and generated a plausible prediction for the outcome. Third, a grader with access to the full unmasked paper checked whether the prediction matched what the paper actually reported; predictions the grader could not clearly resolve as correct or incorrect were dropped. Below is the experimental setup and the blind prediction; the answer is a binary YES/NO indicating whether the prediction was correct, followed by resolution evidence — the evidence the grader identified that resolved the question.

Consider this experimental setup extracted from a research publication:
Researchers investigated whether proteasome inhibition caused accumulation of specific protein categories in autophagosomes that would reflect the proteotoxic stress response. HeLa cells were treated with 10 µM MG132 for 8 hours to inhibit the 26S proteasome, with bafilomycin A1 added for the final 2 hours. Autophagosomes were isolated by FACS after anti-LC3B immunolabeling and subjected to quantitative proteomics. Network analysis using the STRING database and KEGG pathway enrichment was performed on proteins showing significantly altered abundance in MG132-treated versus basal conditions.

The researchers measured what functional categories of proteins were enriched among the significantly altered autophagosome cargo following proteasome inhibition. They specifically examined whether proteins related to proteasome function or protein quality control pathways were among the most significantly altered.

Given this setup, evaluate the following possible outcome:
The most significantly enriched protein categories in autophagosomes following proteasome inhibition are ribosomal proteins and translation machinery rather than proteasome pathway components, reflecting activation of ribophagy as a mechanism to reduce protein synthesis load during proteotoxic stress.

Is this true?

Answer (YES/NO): NO